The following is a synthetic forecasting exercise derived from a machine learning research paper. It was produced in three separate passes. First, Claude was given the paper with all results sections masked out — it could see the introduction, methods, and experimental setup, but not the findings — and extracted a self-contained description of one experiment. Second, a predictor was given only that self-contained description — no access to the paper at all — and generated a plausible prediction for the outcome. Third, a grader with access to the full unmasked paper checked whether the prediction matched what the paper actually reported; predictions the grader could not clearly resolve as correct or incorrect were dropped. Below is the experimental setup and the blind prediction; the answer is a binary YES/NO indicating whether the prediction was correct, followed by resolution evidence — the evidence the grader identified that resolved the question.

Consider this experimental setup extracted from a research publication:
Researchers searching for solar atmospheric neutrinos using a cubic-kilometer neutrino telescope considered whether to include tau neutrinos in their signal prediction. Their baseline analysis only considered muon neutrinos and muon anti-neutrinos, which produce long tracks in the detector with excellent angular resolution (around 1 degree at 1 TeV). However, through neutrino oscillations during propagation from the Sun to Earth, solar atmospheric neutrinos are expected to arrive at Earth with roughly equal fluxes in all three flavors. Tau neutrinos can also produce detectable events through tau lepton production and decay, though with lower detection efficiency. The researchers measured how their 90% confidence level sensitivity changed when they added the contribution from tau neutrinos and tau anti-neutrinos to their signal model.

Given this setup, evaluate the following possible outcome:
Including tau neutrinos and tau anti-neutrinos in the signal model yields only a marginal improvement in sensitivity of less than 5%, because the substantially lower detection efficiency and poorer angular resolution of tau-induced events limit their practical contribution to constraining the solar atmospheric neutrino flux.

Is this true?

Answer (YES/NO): YES